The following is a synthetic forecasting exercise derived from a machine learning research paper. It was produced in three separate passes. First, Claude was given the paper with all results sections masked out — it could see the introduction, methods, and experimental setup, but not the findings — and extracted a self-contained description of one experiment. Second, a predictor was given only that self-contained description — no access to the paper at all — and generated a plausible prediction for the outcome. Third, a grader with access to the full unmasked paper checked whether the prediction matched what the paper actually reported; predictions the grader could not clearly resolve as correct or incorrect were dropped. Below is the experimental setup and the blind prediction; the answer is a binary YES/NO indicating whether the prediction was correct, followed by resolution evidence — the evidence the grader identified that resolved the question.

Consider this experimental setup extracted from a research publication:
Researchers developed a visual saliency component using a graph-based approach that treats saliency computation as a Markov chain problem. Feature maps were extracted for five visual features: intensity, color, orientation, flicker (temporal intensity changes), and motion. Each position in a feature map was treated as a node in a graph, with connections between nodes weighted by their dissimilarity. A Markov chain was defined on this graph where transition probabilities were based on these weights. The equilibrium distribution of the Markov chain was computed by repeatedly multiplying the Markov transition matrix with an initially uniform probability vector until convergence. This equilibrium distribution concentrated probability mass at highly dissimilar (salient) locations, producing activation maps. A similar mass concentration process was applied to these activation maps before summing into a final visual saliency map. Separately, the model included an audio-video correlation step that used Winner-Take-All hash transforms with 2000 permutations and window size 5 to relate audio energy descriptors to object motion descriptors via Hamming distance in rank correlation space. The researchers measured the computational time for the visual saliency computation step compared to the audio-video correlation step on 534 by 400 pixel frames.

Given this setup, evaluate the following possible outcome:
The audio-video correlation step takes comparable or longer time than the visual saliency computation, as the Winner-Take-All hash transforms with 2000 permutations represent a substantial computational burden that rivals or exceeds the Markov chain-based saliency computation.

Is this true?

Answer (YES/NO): YES